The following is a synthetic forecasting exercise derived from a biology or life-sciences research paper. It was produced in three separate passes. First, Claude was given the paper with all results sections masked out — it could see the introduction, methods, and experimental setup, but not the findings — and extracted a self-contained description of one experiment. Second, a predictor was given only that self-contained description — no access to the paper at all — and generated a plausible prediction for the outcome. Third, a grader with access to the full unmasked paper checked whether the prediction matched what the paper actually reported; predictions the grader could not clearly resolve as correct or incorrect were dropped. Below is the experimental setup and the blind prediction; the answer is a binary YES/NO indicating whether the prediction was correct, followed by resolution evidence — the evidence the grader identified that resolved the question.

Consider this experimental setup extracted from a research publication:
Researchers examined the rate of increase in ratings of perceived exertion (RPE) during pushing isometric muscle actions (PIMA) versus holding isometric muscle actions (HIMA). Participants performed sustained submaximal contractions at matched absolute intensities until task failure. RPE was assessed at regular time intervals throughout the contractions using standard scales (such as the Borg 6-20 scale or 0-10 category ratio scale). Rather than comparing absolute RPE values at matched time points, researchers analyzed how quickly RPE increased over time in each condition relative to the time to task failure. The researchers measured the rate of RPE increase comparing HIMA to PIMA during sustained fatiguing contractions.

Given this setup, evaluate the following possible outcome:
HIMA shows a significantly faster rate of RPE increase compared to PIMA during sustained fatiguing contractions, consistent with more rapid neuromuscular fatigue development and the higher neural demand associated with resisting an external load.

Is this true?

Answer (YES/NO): YES